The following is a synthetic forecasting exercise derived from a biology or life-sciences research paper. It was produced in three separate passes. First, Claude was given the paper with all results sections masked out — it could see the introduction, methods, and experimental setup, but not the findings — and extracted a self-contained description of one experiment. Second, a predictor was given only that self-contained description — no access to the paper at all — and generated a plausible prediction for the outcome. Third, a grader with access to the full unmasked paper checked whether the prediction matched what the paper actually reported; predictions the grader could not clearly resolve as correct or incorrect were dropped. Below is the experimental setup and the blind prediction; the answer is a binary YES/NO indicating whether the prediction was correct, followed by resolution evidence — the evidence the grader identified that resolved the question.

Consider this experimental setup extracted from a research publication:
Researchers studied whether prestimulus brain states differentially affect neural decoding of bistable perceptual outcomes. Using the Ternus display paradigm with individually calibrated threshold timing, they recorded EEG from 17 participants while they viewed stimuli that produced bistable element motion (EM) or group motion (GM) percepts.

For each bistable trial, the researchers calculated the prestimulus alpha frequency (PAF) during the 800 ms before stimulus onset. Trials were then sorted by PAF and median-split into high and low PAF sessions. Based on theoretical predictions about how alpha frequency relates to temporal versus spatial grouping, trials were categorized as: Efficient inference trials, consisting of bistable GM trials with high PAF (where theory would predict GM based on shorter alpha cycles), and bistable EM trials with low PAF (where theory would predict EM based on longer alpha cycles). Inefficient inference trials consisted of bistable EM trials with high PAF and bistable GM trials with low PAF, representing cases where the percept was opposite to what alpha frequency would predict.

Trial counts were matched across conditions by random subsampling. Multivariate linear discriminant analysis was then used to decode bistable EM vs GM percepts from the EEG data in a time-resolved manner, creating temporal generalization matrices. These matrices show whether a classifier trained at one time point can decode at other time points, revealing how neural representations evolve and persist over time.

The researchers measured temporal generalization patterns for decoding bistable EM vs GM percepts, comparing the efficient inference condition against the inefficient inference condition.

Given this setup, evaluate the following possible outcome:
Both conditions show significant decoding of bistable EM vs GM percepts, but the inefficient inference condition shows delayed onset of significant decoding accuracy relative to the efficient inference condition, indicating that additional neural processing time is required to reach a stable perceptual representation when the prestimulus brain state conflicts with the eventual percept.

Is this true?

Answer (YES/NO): YES